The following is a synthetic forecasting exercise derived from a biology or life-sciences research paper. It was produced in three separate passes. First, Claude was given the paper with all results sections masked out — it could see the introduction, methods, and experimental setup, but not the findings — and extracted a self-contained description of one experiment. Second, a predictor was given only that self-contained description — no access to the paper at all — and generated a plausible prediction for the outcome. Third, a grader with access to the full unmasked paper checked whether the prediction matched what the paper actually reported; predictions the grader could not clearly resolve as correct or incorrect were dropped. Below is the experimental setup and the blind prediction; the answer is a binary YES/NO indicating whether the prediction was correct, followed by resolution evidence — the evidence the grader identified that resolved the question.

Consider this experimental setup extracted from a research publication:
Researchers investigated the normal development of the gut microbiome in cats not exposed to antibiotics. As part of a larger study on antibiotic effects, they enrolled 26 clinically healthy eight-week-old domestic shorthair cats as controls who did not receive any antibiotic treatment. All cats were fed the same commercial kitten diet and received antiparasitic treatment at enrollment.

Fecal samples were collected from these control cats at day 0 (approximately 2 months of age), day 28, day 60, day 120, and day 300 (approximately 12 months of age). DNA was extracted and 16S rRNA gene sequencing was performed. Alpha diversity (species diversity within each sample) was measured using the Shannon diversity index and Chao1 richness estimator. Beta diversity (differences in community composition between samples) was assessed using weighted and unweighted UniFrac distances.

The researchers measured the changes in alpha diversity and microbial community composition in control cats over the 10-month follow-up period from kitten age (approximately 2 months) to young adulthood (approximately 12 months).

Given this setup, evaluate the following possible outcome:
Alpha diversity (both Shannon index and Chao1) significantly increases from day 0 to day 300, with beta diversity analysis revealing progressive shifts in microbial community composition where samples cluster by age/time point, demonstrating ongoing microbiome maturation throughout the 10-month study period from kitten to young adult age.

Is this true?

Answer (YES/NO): NO